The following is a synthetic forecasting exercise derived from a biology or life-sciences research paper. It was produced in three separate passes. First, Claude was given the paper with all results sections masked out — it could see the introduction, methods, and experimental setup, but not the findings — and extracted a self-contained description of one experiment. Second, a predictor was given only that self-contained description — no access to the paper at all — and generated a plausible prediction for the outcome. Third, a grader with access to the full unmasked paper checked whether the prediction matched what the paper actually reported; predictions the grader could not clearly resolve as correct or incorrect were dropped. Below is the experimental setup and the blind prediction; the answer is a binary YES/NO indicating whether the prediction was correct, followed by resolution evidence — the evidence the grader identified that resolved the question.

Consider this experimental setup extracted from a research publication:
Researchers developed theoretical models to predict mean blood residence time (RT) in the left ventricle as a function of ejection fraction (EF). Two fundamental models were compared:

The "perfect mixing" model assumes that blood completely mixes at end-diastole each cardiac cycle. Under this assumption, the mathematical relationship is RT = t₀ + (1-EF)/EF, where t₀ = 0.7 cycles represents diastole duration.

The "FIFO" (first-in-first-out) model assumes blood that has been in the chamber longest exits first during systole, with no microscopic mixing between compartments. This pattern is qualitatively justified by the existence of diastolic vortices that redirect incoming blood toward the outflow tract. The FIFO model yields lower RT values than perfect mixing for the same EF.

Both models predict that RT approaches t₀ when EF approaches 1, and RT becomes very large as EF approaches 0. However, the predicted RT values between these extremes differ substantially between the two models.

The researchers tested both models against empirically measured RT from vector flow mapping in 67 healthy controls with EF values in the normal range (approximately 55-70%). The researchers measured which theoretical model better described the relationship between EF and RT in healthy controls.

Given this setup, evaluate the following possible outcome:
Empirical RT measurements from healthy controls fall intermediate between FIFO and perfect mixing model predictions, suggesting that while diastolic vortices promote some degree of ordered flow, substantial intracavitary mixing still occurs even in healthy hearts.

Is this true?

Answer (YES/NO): NO